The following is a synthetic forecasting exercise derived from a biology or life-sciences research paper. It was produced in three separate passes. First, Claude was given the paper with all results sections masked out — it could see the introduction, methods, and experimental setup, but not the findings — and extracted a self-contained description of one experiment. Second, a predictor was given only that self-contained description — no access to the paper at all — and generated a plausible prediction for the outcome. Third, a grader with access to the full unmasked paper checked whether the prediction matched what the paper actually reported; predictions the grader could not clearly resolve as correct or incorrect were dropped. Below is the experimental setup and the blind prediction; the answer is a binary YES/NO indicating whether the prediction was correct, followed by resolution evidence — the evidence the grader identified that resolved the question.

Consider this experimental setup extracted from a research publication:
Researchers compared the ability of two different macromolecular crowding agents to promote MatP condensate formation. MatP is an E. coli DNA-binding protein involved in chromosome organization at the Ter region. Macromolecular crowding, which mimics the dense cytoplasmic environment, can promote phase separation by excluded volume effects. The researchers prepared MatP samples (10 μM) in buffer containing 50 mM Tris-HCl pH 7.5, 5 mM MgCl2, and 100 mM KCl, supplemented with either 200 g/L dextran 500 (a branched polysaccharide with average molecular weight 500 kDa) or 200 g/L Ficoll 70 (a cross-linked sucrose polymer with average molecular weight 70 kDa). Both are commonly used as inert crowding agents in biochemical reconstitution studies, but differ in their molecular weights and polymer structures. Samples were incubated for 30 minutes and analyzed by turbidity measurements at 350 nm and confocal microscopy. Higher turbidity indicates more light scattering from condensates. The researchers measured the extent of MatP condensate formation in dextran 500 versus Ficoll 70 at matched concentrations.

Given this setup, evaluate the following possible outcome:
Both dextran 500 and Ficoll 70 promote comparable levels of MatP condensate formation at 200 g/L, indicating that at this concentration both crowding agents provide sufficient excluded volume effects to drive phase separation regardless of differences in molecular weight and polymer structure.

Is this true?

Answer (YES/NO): YES